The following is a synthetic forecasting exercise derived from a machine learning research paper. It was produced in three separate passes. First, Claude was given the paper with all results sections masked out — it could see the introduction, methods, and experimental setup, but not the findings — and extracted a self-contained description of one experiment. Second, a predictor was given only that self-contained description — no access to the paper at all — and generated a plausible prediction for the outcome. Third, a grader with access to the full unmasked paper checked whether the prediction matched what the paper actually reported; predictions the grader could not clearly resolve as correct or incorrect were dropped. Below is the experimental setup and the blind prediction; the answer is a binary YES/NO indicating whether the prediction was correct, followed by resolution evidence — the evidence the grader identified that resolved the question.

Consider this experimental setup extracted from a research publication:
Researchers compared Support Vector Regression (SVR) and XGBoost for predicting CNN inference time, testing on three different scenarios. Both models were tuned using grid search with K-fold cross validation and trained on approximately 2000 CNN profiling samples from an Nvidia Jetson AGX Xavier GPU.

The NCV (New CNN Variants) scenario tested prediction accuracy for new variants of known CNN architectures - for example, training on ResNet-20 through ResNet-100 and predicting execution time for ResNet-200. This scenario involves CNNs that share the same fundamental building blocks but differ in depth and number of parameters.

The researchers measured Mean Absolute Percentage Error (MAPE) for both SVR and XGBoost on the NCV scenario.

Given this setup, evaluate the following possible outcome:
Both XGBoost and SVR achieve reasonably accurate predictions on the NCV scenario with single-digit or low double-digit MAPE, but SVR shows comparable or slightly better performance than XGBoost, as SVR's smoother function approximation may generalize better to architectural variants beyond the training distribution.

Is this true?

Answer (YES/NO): YES